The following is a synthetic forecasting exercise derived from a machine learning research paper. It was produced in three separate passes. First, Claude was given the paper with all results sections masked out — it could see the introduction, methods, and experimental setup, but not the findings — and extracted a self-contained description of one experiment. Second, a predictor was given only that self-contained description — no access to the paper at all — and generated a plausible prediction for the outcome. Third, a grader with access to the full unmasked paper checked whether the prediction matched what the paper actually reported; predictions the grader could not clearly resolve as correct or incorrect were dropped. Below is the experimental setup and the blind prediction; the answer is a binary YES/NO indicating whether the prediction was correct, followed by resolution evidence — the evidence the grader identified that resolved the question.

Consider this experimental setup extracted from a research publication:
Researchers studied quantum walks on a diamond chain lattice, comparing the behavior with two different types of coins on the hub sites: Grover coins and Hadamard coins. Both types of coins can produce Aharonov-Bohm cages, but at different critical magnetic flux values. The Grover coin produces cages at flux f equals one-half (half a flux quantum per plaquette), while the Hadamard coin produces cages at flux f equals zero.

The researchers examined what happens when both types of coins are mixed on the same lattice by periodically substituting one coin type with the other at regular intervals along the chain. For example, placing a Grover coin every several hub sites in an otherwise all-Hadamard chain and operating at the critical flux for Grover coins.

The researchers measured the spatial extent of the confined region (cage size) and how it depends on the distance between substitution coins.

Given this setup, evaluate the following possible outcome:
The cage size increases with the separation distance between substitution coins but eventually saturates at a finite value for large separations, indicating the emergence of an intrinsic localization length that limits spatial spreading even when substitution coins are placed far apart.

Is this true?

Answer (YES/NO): NO